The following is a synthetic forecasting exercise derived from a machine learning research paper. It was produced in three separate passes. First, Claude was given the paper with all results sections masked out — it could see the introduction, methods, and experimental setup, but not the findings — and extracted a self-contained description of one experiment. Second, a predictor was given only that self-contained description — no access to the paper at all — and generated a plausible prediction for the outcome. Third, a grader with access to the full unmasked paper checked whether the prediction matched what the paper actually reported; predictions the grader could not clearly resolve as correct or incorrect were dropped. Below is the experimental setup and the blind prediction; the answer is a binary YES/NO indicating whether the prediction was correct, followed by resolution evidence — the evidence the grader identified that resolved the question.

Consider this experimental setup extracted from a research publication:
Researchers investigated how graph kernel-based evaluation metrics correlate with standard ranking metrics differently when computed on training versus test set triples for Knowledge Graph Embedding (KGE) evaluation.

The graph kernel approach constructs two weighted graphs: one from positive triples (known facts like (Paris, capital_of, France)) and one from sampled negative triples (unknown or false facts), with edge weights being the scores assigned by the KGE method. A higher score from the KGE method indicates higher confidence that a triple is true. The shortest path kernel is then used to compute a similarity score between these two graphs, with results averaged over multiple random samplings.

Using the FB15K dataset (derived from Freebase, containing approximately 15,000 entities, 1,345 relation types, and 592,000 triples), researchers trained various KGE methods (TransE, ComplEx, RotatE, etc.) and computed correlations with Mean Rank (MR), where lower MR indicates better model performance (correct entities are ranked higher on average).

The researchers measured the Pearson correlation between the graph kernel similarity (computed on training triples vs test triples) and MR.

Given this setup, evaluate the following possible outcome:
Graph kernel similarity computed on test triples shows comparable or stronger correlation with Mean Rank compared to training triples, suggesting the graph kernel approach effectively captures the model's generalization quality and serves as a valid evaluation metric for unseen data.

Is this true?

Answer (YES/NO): NO